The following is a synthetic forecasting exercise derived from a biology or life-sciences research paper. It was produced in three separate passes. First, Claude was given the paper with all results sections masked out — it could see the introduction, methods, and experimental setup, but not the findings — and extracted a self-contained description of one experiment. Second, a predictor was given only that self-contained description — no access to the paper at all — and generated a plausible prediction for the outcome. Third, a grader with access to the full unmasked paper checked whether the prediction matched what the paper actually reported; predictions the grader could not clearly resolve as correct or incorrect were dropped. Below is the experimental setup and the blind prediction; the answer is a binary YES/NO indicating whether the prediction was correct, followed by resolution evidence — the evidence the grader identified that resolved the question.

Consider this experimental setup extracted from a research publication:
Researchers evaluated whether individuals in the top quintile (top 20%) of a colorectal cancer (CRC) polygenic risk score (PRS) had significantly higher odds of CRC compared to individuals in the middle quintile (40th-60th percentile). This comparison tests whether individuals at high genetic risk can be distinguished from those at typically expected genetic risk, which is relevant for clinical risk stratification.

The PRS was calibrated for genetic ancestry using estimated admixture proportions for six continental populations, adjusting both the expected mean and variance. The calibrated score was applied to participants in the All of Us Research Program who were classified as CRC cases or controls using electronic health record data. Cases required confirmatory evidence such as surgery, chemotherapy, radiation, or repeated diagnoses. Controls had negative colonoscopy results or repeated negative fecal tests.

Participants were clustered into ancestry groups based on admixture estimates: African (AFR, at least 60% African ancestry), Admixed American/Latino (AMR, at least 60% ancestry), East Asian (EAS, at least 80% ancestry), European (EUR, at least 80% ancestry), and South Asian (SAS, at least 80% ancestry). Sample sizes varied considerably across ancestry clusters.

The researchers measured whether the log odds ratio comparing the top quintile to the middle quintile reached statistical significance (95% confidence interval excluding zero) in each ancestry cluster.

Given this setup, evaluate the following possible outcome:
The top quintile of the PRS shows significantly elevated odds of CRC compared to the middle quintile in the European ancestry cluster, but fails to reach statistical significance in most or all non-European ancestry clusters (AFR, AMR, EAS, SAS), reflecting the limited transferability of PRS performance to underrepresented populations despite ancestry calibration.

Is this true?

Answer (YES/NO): YES